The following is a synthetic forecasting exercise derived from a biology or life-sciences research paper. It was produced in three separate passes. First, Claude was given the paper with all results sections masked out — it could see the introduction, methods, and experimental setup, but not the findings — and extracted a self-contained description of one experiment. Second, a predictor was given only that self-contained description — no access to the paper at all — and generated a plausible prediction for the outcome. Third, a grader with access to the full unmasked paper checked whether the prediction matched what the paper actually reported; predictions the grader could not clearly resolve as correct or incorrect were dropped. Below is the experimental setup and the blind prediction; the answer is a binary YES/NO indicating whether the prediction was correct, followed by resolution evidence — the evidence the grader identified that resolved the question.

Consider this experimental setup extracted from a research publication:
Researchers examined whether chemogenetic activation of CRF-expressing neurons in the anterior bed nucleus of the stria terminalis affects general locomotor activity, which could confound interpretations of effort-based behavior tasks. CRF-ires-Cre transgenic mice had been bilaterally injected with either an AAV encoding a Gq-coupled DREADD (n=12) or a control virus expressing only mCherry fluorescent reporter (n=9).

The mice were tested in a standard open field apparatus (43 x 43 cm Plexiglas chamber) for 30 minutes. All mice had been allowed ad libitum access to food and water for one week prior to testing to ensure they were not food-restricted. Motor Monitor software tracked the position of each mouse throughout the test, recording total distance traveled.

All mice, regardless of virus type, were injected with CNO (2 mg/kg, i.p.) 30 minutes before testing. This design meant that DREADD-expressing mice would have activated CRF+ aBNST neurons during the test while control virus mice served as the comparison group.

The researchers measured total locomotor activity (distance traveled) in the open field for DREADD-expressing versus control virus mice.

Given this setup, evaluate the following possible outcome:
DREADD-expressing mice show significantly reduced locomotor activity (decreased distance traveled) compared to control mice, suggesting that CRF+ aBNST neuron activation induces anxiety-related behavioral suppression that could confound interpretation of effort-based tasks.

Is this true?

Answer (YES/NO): NO